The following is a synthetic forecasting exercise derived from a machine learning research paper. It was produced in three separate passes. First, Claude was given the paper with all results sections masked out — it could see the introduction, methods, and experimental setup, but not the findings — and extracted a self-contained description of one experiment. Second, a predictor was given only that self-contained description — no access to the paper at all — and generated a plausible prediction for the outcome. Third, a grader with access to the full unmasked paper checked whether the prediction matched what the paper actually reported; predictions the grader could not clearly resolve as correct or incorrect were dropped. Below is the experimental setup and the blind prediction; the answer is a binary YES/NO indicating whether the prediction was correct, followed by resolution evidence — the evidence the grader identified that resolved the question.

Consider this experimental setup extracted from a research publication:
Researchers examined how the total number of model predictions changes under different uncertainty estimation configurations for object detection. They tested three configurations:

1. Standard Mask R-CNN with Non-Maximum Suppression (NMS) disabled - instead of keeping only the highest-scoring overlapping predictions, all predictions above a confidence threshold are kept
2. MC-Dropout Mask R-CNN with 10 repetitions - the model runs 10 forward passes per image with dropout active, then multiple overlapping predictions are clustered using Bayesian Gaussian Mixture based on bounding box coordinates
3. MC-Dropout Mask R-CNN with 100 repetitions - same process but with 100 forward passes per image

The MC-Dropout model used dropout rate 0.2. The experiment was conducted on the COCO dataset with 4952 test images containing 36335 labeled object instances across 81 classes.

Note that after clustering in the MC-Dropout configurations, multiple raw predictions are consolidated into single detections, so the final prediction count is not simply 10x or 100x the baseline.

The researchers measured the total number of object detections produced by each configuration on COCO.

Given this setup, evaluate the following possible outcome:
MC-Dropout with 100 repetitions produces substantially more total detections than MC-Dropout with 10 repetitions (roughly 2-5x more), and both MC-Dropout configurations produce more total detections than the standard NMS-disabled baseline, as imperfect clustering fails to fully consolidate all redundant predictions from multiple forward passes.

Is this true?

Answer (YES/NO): NO